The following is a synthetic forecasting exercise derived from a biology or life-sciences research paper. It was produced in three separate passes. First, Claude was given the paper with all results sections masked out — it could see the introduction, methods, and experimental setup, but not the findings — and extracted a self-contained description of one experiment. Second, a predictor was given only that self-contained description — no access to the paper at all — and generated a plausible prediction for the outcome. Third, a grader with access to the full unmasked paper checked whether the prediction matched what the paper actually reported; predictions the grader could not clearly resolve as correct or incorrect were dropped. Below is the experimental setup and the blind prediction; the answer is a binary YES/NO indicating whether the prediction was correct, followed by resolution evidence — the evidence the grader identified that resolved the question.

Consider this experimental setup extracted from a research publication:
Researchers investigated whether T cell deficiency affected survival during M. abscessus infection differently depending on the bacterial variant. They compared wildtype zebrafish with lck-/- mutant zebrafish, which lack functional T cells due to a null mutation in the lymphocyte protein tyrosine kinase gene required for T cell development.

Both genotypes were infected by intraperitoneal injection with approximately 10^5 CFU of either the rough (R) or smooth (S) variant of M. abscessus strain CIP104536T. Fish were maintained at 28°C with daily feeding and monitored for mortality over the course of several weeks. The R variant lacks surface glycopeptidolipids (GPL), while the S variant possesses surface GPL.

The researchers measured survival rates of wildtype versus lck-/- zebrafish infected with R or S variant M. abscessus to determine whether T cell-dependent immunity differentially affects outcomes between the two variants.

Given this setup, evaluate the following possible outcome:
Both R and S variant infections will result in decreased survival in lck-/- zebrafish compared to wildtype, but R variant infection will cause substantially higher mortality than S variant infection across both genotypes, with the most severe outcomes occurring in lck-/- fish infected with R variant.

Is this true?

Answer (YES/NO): NO